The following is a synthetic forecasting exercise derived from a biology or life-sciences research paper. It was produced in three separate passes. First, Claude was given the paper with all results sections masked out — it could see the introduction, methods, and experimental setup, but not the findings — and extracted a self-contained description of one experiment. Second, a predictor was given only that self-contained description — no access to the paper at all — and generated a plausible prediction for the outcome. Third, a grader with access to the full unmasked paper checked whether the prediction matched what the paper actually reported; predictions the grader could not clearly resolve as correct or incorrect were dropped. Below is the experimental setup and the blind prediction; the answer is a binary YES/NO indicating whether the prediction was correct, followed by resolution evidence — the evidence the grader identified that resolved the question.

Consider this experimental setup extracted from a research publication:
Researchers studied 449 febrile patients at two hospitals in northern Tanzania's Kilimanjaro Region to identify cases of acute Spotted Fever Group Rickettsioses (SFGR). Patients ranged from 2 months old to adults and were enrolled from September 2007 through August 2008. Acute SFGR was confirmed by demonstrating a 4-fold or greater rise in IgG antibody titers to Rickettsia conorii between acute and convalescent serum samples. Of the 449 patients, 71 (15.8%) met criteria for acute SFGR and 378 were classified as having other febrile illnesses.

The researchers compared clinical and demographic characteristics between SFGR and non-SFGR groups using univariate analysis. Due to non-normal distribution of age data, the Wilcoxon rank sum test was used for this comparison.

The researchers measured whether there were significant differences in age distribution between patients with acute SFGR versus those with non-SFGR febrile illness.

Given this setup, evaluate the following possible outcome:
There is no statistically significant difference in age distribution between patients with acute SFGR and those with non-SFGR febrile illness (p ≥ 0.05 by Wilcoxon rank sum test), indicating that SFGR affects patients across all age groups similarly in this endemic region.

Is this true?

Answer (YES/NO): NO